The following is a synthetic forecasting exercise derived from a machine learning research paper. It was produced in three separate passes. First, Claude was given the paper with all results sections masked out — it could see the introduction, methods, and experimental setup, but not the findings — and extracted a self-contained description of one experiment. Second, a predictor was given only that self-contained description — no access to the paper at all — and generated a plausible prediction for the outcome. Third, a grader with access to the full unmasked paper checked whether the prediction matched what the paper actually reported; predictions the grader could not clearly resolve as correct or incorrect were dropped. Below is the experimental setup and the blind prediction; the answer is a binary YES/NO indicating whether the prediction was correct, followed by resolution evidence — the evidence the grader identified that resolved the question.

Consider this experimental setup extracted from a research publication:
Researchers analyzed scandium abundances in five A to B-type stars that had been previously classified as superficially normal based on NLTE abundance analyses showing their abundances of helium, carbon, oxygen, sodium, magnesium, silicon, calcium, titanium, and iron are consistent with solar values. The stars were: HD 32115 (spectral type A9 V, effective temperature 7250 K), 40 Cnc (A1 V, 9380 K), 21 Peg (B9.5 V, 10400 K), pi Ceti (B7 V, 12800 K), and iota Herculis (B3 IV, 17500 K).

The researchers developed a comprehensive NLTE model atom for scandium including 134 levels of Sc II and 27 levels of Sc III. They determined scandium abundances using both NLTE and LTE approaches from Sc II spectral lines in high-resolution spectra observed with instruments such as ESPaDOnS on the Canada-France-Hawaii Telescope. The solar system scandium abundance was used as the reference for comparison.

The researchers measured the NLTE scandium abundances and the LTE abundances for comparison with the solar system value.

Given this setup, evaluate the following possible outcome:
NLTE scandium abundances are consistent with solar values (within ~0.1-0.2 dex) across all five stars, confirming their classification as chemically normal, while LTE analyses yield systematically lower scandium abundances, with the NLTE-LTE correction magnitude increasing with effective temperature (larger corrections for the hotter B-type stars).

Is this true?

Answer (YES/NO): YES